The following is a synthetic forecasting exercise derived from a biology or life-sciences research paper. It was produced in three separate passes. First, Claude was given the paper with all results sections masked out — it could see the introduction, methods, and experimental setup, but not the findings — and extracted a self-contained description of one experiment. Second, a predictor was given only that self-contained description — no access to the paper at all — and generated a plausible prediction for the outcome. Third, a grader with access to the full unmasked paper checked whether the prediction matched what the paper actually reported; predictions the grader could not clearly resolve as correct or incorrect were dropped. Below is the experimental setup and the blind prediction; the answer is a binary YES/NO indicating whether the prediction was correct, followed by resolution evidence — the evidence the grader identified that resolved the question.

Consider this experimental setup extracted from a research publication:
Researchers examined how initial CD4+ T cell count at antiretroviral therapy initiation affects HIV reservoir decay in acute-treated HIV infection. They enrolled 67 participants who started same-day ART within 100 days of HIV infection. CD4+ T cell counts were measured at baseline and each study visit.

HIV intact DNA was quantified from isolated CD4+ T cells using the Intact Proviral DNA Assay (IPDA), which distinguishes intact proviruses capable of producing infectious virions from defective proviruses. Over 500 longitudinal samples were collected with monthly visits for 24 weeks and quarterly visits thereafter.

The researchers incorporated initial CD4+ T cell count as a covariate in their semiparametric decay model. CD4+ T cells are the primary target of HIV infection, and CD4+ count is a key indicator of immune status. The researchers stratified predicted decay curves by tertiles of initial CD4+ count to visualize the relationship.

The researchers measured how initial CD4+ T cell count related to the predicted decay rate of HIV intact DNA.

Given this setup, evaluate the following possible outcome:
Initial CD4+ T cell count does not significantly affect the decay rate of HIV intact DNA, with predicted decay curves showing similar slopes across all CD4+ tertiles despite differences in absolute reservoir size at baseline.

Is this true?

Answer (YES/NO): NO